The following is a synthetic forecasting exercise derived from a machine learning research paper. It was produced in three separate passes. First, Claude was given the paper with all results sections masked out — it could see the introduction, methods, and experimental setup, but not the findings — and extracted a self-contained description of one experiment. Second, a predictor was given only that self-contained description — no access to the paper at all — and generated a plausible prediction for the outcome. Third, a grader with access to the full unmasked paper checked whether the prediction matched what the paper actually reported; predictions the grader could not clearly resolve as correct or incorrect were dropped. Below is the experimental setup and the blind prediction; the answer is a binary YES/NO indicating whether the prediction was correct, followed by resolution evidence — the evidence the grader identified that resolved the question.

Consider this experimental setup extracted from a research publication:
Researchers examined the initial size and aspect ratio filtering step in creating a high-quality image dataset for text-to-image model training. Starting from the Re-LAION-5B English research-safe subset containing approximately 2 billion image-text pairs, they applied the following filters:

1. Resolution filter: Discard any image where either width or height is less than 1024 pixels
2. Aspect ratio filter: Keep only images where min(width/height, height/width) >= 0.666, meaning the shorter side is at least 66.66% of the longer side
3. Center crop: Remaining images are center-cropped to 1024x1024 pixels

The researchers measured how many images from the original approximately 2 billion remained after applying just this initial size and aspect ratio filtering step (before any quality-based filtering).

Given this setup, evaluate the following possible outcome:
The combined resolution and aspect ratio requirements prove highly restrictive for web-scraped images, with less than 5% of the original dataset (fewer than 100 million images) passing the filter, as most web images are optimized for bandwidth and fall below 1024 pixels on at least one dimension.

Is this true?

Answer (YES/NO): YES